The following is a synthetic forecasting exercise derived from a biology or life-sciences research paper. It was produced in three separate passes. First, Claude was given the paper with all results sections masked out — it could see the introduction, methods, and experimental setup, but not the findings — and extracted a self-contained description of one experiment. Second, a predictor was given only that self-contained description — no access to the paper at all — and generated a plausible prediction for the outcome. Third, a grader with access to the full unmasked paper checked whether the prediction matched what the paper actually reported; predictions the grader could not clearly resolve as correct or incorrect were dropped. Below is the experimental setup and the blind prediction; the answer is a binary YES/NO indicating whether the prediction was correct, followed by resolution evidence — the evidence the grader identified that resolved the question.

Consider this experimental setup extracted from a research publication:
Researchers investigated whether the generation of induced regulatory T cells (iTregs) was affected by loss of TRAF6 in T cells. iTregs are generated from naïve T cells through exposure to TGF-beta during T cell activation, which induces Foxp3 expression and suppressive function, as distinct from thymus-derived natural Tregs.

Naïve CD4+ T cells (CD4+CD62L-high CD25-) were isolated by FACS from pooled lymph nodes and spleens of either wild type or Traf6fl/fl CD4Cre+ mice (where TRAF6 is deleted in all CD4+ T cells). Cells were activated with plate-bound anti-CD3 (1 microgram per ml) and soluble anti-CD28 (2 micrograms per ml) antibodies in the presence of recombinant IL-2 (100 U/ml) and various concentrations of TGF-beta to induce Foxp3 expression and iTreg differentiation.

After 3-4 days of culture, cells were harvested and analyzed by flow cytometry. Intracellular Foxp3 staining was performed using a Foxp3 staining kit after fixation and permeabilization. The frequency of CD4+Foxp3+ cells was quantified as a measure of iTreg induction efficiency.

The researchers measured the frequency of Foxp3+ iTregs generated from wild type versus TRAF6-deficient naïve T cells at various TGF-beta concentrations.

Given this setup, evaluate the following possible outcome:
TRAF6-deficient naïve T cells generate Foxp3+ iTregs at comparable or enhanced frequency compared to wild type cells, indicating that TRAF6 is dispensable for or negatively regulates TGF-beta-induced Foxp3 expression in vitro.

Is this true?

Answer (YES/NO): YES